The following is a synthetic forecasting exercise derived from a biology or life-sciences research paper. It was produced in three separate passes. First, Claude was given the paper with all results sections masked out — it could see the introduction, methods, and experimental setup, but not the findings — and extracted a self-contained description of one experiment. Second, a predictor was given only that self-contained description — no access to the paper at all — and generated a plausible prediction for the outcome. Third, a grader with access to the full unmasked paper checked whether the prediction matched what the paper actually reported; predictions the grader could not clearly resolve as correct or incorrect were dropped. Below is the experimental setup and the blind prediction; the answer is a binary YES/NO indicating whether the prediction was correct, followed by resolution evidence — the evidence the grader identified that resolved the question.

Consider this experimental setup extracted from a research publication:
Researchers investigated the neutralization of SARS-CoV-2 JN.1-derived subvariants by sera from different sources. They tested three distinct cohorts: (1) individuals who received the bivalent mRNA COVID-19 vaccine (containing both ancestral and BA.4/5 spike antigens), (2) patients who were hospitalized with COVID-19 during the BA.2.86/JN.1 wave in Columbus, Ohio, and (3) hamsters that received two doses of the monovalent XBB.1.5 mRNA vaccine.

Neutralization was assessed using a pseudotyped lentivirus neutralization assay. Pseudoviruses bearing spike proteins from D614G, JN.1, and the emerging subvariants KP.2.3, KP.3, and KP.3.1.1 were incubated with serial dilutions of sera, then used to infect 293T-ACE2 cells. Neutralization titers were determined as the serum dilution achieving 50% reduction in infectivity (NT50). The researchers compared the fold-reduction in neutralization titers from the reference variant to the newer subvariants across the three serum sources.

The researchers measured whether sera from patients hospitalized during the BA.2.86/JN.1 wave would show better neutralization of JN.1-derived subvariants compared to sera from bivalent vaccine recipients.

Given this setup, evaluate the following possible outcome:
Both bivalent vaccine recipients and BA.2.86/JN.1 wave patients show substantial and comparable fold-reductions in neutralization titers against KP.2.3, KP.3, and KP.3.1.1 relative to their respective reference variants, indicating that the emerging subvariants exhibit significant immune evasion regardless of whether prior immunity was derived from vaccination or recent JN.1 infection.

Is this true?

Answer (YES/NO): YES